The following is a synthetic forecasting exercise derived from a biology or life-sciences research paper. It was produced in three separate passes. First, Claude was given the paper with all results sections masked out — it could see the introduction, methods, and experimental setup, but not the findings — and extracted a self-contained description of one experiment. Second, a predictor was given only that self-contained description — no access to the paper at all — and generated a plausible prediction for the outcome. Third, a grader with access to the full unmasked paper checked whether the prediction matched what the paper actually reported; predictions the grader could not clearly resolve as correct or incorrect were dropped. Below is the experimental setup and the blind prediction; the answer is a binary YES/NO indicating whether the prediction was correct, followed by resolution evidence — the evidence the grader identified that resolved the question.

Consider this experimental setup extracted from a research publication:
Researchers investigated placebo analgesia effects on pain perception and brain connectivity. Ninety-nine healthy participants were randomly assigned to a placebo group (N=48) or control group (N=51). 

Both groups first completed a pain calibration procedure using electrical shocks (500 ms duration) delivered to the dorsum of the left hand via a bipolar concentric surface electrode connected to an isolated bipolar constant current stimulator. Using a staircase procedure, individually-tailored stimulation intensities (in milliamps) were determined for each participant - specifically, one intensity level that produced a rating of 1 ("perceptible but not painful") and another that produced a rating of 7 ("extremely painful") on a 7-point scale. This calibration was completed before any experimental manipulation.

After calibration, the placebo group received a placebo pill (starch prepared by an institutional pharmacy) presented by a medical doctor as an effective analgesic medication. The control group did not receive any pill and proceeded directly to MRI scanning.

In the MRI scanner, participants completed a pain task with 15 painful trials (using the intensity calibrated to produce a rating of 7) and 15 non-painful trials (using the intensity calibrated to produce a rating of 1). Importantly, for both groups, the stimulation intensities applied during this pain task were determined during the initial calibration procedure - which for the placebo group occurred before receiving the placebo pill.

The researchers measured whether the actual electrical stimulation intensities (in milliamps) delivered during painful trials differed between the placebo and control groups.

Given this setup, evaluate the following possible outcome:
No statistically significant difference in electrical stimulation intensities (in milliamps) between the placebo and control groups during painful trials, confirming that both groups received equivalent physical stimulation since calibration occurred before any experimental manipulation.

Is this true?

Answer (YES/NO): YES